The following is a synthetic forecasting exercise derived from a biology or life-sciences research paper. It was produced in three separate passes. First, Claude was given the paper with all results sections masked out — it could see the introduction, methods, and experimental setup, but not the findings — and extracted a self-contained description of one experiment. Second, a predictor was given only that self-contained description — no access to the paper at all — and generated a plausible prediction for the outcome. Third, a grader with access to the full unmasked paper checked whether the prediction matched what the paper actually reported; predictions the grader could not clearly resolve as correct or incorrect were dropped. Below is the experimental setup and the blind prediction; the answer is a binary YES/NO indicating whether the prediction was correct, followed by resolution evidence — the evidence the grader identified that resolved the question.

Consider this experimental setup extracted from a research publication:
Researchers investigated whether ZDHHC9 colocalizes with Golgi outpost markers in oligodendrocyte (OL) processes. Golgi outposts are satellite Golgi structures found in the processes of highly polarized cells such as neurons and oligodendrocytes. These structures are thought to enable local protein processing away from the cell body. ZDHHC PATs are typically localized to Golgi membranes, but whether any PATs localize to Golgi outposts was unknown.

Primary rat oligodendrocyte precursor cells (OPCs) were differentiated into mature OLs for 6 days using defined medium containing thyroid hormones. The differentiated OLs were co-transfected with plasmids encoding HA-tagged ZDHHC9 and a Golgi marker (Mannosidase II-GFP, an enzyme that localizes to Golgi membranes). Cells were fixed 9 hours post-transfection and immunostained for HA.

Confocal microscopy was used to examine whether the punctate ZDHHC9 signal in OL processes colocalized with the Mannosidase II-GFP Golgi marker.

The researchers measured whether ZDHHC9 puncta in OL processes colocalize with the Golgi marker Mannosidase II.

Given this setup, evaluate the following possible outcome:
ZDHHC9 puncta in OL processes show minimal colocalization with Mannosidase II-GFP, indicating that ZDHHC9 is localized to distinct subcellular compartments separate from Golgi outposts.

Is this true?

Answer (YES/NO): NO